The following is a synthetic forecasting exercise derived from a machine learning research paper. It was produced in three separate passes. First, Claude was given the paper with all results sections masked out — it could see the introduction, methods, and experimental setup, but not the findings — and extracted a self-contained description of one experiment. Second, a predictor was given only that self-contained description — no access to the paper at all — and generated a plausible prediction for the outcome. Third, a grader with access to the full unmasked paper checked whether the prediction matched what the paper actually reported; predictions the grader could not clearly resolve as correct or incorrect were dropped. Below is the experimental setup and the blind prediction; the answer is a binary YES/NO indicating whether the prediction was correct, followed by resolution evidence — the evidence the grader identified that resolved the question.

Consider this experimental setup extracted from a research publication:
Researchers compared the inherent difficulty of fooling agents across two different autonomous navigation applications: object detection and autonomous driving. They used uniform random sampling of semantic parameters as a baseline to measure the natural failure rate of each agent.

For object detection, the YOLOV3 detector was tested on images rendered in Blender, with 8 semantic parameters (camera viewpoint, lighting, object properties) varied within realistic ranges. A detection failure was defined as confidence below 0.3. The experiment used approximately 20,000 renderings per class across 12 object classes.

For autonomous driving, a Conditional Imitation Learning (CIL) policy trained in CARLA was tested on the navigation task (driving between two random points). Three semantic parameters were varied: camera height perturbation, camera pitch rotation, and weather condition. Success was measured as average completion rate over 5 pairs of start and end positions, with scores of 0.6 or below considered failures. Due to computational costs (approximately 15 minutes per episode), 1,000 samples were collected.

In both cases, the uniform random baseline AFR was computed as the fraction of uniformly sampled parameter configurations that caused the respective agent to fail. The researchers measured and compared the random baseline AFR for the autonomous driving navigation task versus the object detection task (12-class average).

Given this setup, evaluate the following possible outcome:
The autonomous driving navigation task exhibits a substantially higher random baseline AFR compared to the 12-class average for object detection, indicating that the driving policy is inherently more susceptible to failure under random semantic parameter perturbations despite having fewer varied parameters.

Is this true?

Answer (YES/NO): NO